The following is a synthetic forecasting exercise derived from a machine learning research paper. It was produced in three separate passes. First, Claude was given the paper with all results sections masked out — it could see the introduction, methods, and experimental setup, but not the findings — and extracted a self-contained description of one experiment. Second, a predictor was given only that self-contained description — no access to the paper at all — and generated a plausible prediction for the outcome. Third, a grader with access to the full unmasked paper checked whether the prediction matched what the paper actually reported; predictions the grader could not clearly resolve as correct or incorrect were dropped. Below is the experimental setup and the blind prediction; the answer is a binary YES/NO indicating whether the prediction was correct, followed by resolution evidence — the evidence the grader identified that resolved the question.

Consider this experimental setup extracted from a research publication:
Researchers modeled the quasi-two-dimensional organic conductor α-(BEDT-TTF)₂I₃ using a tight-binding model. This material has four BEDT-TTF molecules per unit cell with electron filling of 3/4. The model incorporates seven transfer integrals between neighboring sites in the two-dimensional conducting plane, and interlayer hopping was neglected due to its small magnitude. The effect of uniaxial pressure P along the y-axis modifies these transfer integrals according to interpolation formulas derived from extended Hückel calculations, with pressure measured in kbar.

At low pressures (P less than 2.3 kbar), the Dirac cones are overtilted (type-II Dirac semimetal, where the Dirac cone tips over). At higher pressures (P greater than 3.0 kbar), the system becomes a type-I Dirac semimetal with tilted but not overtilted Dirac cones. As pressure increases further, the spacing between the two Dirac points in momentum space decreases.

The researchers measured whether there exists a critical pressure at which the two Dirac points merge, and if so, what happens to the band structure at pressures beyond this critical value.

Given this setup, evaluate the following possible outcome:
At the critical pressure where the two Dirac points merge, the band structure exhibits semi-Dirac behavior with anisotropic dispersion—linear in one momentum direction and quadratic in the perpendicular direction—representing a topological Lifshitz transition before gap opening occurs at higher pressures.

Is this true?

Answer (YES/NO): YES